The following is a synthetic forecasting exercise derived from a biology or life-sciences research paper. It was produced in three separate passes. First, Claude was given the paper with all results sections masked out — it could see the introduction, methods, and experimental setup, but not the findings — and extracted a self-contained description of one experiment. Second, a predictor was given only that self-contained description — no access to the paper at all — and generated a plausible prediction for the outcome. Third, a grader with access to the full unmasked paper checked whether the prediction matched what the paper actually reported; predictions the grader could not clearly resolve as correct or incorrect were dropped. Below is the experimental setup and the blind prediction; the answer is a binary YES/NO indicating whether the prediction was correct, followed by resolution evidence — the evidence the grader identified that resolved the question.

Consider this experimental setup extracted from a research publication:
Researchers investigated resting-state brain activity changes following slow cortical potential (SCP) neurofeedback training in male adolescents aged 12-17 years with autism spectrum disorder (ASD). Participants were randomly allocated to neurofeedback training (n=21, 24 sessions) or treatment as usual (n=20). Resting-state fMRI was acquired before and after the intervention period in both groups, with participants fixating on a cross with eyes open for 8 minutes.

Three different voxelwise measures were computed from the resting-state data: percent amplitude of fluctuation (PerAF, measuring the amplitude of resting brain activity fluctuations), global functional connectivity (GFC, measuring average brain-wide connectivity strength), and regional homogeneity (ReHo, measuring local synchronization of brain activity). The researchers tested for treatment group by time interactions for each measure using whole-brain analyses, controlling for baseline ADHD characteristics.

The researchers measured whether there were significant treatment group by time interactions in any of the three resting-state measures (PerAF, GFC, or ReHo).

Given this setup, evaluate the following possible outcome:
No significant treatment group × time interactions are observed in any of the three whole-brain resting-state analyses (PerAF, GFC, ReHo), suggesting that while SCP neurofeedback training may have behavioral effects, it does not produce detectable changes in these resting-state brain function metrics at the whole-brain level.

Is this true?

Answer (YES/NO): YES